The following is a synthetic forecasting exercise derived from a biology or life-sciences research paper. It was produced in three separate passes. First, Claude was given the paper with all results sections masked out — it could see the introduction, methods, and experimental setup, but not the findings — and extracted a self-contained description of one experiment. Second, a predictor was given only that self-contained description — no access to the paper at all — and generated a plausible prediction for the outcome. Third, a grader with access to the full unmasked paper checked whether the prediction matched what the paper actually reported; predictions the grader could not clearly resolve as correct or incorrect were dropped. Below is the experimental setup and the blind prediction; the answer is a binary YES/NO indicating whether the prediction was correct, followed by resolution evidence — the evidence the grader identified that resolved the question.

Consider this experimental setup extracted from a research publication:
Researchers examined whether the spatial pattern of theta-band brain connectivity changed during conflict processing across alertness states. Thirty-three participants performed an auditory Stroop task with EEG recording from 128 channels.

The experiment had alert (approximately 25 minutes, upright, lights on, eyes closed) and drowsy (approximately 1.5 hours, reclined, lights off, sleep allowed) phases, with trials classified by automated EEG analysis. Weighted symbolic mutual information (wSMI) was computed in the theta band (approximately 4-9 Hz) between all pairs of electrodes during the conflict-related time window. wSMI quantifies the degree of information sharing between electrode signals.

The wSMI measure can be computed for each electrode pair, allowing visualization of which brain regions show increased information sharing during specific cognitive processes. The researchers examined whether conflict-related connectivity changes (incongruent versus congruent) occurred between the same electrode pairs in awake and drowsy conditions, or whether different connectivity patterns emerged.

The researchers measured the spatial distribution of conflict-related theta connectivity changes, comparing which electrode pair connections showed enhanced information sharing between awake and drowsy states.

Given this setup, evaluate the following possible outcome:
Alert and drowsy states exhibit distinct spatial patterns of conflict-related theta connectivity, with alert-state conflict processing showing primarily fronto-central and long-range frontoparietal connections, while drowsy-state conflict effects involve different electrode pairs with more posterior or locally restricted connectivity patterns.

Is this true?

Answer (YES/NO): NO